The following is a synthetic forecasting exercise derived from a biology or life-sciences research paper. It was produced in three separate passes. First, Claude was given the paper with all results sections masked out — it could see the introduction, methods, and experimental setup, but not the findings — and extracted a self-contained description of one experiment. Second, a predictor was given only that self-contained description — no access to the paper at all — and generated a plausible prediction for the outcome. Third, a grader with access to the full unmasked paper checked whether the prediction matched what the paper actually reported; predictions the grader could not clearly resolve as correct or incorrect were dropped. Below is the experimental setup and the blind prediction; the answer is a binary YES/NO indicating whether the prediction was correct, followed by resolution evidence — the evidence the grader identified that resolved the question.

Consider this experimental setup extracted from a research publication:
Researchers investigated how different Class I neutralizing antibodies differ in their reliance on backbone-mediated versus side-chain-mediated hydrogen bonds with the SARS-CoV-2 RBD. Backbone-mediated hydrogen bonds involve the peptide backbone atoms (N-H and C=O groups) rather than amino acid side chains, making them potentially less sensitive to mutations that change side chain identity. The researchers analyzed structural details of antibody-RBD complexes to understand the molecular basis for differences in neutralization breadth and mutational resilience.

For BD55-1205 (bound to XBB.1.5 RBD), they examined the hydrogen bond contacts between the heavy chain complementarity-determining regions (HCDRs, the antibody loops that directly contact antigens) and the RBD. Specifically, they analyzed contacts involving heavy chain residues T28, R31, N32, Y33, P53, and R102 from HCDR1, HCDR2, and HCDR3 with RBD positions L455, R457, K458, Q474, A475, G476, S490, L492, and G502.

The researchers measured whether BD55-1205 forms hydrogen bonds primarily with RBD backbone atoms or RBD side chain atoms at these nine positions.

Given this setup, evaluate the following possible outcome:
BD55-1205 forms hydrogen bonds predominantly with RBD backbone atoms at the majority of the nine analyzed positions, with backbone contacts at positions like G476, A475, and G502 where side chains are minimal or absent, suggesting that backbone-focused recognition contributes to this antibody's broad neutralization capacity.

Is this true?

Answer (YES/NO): YES